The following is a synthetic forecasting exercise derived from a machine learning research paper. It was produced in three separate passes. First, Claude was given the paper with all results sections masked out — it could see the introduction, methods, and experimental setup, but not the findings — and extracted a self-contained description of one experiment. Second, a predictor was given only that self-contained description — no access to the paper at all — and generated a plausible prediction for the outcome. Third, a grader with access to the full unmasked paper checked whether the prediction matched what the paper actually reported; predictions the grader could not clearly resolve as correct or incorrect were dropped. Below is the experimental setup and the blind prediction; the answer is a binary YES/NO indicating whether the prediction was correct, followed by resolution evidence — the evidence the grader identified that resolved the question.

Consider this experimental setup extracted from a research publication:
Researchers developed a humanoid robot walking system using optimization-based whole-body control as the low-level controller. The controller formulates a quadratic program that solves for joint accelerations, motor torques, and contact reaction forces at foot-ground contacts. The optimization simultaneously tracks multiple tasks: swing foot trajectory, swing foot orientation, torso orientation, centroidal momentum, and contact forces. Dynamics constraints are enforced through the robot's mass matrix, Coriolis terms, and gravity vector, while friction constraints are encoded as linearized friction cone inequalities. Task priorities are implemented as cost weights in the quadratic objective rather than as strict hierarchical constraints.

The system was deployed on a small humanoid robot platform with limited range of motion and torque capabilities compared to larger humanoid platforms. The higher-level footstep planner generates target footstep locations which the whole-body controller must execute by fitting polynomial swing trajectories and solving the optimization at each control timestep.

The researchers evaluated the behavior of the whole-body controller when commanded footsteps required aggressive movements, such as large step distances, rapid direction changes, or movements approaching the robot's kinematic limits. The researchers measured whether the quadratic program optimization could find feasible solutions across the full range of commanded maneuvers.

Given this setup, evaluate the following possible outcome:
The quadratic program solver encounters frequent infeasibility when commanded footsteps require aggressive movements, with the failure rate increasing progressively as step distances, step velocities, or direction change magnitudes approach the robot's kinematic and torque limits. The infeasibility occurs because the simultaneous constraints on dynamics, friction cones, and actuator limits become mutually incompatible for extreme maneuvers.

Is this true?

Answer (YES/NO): NO